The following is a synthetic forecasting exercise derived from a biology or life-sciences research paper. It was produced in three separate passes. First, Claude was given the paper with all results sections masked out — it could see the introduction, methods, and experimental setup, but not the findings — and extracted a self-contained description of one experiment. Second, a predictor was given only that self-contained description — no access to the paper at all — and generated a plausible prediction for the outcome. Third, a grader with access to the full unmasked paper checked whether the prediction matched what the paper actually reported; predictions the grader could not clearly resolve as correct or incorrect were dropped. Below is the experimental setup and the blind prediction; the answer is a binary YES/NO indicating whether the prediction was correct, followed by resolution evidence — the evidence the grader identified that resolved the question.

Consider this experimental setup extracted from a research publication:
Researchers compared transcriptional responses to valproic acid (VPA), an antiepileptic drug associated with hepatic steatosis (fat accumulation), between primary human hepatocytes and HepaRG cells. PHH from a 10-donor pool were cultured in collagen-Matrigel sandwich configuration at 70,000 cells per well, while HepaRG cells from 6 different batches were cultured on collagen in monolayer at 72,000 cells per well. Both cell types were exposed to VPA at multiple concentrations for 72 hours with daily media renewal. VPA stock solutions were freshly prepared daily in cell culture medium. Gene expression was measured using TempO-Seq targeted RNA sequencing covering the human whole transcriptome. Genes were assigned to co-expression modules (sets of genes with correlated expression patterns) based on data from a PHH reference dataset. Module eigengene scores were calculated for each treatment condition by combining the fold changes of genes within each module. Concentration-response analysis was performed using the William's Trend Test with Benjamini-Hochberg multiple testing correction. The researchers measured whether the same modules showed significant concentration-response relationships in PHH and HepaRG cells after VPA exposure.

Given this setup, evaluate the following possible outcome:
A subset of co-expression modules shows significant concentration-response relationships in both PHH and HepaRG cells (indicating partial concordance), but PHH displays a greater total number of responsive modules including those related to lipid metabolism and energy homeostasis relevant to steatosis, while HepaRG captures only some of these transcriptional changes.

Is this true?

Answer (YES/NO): NO